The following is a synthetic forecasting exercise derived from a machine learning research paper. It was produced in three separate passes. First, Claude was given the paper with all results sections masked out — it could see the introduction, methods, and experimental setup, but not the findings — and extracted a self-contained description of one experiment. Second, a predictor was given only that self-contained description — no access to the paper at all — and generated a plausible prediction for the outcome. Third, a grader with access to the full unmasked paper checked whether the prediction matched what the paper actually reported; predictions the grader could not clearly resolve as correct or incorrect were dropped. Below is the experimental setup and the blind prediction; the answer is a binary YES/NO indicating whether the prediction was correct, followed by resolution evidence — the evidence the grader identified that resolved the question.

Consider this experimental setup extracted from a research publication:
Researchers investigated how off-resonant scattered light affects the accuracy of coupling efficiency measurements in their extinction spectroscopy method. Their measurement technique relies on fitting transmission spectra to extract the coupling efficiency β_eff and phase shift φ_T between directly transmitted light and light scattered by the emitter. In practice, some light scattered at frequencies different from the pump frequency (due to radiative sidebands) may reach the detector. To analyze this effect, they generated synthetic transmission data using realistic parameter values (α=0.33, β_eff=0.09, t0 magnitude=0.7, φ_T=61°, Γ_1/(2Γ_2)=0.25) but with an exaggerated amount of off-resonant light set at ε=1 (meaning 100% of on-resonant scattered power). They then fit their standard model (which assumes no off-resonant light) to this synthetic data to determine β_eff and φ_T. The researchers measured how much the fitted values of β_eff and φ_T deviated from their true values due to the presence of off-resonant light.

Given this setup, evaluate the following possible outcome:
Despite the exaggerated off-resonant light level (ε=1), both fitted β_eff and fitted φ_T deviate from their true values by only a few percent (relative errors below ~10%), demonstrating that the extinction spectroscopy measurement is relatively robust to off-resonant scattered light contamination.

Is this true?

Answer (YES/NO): YES